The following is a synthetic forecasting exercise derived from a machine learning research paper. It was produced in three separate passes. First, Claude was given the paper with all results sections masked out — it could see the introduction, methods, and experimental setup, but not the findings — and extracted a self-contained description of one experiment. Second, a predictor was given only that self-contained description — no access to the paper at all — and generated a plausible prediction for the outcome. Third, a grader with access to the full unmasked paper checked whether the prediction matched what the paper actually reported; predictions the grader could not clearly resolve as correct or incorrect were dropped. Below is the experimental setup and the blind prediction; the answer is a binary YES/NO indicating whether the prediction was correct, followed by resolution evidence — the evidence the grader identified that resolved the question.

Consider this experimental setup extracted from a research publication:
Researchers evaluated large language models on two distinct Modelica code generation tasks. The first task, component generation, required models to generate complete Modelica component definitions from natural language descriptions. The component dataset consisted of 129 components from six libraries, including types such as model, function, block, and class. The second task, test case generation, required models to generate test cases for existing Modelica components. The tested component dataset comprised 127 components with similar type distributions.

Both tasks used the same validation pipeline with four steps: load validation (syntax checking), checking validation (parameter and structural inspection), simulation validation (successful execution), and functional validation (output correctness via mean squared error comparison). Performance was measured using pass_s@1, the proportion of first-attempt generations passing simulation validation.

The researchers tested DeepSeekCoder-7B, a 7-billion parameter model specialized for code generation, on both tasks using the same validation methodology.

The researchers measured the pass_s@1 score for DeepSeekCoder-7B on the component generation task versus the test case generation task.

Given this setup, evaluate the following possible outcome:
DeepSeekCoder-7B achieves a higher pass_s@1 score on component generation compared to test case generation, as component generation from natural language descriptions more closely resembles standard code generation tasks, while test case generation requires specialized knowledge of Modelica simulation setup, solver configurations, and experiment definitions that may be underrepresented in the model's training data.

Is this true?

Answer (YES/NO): NO